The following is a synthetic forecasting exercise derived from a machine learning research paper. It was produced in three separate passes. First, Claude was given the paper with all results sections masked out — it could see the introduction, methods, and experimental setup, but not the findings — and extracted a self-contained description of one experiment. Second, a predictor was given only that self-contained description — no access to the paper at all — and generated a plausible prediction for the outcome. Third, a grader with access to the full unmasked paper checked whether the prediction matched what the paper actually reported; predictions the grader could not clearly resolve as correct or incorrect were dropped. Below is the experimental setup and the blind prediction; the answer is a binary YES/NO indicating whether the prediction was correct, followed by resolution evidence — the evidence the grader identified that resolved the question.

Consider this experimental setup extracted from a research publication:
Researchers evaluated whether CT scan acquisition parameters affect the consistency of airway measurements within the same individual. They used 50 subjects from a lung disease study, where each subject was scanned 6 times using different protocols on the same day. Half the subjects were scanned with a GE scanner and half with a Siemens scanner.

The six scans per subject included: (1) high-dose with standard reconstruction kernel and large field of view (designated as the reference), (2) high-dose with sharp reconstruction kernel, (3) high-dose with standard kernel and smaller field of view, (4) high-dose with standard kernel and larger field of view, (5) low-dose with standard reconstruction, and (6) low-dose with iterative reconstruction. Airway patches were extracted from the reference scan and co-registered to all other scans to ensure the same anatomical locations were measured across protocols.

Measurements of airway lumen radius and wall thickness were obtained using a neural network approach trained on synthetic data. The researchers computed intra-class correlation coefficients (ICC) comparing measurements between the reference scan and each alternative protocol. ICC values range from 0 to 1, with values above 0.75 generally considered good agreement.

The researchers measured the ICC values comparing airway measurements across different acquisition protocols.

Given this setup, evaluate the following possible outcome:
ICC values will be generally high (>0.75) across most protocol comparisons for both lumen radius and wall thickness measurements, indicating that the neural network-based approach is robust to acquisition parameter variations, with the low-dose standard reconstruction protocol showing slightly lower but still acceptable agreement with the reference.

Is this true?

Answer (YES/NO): YES